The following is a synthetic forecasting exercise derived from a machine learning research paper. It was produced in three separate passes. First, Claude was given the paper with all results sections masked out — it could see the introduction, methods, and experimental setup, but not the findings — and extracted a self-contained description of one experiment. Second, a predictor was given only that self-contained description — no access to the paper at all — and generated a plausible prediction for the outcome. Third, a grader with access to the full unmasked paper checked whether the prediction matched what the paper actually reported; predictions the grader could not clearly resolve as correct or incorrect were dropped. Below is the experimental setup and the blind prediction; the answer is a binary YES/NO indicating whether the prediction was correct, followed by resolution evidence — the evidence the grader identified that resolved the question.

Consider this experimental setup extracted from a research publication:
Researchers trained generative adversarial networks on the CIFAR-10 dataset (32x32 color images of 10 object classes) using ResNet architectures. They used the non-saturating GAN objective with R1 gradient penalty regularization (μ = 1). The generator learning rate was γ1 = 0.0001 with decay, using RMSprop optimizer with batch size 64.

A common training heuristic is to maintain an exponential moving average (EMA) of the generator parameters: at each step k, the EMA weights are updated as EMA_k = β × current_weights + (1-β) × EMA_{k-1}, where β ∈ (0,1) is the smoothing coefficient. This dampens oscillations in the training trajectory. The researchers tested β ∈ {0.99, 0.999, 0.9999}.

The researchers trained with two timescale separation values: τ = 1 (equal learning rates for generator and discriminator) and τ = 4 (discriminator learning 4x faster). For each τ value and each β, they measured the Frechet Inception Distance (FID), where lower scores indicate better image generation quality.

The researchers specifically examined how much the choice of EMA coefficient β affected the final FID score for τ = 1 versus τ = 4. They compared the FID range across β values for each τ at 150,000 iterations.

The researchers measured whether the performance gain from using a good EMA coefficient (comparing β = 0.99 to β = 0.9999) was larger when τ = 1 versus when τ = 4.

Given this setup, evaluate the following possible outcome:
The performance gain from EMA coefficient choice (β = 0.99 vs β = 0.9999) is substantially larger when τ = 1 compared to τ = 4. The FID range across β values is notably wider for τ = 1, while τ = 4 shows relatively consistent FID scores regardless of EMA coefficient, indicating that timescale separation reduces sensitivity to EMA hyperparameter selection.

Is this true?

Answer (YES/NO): YES